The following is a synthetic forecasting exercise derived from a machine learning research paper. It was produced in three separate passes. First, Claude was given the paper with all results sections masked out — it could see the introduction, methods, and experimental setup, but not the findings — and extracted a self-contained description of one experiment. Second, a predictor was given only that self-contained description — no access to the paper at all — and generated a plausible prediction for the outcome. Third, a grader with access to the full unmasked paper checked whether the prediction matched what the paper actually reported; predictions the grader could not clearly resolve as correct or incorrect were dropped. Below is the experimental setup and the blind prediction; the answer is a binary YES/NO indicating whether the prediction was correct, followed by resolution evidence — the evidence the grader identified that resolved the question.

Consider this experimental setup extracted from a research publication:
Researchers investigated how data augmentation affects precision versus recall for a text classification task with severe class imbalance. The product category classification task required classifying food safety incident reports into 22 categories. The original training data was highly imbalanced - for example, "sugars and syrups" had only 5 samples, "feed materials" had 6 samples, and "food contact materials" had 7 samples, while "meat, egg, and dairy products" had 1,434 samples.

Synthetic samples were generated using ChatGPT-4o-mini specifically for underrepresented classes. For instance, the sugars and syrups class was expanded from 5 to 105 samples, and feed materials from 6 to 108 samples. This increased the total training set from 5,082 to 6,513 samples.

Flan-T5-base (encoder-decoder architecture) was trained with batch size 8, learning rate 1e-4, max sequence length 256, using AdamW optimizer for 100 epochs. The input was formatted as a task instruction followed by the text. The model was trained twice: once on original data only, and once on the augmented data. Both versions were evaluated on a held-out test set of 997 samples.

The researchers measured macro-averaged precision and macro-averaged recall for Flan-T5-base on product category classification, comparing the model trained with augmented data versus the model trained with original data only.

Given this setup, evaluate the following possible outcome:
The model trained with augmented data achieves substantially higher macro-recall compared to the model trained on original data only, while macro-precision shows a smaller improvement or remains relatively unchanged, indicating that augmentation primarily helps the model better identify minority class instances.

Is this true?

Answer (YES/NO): NO